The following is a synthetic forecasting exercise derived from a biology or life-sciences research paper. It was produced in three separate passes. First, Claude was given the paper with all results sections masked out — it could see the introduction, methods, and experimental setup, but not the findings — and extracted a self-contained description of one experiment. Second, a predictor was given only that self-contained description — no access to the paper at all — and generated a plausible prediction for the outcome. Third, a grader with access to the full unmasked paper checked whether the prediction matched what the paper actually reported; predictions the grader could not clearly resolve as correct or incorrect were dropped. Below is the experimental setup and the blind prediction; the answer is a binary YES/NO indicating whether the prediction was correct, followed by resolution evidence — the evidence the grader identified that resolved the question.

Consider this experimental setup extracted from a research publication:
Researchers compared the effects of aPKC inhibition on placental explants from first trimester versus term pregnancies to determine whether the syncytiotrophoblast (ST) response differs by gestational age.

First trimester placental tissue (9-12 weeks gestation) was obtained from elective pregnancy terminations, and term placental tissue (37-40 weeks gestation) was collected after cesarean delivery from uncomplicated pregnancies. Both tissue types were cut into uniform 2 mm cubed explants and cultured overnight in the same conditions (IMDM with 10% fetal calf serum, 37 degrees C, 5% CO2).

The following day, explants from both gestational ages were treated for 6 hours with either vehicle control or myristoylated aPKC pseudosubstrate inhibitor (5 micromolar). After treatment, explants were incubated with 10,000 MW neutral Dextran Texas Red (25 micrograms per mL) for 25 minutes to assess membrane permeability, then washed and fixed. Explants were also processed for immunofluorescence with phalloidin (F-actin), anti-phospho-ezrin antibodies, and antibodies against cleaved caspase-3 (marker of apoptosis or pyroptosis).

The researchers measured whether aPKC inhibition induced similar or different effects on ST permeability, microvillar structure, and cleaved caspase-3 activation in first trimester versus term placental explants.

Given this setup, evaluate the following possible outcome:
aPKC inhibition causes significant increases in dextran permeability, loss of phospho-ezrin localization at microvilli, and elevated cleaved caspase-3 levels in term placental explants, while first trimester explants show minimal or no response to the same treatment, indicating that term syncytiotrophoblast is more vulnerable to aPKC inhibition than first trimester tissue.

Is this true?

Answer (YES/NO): NO